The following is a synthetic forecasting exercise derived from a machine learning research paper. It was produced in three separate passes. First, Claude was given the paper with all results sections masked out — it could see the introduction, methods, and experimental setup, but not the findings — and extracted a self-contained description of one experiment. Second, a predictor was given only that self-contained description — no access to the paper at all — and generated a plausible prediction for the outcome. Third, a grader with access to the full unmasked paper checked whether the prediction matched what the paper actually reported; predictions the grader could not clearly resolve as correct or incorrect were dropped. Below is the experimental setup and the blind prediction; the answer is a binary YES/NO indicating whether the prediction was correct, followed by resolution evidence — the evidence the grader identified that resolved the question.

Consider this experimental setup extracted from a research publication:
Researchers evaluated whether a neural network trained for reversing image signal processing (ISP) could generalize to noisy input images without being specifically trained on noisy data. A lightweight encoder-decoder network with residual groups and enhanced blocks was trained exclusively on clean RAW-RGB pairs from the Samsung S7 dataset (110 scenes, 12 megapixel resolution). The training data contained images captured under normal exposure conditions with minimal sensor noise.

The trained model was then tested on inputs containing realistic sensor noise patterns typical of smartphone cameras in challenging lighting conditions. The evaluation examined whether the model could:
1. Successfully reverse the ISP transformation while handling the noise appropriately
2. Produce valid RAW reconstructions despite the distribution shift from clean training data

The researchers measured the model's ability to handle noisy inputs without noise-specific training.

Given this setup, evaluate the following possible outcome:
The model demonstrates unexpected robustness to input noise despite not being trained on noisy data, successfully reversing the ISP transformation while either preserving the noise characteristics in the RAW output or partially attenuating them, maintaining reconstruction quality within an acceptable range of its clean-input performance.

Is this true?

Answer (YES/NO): YES